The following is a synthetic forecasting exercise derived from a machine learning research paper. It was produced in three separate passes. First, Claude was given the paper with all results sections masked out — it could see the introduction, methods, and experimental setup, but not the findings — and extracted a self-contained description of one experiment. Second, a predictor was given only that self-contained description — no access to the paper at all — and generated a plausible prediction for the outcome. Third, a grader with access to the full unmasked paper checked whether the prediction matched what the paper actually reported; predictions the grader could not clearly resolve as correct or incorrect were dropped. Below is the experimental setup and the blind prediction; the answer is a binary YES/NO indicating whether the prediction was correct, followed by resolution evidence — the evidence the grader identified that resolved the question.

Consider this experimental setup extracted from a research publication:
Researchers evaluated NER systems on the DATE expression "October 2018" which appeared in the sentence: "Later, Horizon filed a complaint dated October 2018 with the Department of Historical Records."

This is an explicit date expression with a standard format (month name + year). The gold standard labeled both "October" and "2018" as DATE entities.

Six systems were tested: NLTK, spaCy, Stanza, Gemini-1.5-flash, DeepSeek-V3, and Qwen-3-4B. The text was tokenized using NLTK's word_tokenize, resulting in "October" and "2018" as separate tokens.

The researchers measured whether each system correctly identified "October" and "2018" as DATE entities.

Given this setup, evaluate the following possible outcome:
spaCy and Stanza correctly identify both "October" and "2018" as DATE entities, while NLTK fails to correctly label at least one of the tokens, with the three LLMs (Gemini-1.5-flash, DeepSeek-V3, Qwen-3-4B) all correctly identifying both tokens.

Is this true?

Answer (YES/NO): NO